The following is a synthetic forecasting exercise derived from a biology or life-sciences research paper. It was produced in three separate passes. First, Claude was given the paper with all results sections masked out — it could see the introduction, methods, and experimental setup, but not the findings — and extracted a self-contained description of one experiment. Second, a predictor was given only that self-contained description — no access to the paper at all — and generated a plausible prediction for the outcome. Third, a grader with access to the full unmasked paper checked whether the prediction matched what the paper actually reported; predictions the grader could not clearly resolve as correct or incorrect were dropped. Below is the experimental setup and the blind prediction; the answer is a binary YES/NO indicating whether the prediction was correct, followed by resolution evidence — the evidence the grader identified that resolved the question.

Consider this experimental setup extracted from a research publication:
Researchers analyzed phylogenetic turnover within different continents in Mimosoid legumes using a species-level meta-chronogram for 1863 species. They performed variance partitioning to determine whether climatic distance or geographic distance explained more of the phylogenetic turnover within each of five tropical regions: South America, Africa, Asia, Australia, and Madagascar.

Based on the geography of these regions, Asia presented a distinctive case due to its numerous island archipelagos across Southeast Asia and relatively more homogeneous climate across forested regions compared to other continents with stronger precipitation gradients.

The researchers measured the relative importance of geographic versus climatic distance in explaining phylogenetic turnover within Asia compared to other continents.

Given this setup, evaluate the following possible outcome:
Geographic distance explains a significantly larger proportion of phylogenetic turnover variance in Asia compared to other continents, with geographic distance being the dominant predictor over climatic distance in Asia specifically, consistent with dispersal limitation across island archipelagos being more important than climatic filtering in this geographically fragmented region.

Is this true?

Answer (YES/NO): YES